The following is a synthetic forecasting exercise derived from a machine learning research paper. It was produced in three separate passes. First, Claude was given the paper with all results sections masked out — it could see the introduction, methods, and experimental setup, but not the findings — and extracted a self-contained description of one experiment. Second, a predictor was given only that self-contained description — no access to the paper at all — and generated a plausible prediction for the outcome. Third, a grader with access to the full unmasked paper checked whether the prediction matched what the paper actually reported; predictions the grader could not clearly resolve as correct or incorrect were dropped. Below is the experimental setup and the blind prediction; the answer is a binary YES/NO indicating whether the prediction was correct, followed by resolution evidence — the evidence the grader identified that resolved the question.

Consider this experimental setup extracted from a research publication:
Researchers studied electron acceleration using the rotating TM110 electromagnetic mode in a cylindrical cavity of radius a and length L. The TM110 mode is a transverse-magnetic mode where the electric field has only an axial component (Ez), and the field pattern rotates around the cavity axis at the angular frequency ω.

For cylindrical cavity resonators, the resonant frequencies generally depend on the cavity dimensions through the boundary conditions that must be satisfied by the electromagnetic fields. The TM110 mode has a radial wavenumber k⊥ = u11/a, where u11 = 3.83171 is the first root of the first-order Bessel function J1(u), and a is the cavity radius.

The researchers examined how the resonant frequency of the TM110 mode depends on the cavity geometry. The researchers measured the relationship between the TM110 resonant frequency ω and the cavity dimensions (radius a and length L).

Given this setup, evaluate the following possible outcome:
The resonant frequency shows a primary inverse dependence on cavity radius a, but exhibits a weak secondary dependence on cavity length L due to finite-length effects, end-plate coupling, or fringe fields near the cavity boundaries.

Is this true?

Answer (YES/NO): NO